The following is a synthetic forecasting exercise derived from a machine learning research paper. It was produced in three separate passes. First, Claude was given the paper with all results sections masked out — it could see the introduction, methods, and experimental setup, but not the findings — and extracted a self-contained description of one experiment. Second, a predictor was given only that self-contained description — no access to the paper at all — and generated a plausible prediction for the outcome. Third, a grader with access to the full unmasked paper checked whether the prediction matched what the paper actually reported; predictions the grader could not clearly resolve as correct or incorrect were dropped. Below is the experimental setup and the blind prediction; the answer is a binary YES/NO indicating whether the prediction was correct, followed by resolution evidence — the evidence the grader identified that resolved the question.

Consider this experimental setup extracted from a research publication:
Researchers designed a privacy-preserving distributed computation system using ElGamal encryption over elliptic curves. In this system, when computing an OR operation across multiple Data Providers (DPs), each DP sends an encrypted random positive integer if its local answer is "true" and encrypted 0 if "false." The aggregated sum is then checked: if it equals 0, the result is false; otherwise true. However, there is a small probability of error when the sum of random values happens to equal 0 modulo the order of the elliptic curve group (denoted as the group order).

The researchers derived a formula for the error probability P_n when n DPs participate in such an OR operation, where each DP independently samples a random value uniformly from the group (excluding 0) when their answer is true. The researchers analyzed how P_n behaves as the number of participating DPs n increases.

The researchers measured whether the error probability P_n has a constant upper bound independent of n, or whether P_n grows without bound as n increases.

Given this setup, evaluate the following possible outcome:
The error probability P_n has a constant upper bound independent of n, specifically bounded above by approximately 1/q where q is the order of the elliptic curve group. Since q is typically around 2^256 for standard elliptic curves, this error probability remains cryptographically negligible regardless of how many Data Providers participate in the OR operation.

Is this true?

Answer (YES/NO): YES